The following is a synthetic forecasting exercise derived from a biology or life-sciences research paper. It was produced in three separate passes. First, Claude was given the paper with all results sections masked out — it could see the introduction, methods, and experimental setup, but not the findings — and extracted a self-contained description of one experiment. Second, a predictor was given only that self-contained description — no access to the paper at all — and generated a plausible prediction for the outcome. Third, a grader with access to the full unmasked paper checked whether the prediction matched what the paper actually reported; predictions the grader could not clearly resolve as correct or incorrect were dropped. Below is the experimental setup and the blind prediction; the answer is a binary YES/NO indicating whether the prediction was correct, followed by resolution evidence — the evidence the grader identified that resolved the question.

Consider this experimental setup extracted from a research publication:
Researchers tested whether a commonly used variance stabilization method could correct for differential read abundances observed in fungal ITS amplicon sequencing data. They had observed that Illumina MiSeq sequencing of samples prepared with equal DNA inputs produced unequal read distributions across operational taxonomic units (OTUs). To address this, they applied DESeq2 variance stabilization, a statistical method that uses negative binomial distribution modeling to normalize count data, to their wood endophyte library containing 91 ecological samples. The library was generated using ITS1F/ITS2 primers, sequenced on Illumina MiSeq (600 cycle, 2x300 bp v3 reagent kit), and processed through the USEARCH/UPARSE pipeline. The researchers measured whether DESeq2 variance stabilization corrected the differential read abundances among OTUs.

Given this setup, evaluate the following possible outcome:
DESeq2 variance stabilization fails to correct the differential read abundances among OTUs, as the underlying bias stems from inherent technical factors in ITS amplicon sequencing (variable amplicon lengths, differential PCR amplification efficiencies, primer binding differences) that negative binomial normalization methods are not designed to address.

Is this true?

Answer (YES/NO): NO